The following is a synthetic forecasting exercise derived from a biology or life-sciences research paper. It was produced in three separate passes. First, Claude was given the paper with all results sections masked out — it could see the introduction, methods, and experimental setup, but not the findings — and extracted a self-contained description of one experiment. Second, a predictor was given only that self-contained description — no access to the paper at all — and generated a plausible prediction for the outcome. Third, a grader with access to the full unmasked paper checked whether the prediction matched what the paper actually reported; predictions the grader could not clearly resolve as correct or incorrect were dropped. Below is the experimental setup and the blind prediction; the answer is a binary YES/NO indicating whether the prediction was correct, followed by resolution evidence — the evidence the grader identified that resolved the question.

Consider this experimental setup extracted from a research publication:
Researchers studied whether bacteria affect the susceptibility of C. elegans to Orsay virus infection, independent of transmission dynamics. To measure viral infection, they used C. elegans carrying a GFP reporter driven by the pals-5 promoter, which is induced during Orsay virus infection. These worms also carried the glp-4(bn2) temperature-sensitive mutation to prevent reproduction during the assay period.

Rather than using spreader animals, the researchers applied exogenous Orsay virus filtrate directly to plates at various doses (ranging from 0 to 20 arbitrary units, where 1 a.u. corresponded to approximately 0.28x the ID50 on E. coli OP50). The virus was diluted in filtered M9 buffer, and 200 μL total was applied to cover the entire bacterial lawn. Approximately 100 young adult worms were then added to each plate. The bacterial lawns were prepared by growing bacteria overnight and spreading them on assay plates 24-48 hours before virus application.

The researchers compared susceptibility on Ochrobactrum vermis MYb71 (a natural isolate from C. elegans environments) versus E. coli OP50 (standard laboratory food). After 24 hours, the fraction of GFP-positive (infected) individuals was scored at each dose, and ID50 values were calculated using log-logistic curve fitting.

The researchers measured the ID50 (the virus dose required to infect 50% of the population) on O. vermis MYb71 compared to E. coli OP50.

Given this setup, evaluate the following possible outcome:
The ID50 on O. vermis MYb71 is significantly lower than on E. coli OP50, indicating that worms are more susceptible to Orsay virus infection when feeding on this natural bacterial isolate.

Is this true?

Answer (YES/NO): YES